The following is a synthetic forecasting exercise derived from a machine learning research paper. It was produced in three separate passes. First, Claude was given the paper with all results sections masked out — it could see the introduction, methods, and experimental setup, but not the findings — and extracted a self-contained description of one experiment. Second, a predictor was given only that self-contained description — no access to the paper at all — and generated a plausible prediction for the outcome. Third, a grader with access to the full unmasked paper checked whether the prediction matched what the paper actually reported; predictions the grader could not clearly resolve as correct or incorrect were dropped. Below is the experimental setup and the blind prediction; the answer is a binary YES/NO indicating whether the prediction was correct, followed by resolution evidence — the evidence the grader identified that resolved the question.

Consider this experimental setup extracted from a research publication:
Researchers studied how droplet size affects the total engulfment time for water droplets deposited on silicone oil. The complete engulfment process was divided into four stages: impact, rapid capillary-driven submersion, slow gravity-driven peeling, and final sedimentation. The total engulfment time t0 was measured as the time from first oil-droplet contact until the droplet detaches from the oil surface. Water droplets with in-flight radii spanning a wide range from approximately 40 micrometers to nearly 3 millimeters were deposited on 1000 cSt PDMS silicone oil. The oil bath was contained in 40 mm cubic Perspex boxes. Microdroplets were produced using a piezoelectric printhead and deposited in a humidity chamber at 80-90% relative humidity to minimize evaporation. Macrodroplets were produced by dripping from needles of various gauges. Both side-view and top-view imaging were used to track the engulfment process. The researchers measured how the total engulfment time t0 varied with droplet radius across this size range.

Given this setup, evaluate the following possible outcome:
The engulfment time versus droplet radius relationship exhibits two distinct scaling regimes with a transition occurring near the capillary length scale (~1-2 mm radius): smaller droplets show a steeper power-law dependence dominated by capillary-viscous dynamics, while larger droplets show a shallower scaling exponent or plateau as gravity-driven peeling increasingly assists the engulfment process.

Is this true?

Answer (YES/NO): NO